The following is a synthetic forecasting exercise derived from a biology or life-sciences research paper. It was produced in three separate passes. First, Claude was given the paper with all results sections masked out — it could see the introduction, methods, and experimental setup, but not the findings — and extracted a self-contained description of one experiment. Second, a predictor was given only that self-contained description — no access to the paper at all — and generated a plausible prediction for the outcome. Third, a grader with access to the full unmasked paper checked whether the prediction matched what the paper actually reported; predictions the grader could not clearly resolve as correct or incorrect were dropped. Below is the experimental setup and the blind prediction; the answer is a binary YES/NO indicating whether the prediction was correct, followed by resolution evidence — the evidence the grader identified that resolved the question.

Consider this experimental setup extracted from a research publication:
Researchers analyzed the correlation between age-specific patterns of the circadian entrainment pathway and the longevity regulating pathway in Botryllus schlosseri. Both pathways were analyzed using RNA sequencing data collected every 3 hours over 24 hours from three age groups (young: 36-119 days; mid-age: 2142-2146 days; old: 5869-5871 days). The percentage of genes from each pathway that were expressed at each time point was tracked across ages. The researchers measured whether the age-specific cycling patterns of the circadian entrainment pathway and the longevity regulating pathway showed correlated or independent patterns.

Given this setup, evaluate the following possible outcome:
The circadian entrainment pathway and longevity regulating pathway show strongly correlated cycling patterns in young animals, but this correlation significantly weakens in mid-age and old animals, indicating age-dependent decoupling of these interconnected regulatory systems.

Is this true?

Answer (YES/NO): NO